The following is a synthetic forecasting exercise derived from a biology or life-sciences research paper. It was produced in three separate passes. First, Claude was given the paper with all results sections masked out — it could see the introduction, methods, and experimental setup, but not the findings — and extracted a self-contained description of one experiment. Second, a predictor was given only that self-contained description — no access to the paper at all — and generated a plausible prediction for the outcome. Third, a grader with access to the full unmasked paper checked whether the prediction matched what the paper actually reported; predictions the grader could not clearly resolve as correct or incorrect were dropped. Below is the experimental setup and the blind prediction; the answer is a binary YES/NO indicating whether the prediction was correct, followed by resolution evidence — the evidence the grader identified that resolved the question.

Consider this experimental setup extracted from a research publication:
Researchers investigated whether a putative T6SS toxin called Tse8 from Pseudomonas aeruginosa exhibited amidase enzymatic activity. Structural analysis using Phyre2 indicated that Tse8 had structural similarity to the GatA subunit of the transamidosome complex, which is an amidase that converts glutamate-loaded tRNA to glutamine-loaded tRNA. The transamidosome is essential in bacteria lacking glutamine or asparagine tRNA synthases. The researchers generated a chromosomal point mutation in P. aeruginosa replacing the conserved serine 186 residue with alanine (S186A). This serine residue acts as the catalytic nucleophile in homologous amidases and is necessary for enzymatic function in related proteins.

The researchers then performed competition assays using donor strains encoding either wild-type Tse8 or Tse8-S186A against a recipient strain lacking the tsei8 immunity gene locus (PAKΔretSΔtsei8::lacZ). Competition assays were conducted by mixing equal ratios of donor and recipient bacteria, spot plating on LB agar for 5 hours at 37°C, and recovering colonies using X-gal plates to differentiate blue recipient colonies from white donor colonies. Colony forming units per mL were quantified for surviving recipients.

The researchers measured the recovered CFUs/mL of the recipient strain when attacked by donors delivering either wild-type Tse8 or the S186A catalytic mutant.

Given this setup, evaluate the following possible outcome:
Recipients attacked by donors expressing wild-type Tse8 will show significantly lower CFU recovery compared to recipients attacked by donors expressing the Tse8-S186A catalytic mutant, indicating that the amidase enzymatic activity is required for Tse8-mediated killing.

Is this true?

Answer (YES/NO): NO